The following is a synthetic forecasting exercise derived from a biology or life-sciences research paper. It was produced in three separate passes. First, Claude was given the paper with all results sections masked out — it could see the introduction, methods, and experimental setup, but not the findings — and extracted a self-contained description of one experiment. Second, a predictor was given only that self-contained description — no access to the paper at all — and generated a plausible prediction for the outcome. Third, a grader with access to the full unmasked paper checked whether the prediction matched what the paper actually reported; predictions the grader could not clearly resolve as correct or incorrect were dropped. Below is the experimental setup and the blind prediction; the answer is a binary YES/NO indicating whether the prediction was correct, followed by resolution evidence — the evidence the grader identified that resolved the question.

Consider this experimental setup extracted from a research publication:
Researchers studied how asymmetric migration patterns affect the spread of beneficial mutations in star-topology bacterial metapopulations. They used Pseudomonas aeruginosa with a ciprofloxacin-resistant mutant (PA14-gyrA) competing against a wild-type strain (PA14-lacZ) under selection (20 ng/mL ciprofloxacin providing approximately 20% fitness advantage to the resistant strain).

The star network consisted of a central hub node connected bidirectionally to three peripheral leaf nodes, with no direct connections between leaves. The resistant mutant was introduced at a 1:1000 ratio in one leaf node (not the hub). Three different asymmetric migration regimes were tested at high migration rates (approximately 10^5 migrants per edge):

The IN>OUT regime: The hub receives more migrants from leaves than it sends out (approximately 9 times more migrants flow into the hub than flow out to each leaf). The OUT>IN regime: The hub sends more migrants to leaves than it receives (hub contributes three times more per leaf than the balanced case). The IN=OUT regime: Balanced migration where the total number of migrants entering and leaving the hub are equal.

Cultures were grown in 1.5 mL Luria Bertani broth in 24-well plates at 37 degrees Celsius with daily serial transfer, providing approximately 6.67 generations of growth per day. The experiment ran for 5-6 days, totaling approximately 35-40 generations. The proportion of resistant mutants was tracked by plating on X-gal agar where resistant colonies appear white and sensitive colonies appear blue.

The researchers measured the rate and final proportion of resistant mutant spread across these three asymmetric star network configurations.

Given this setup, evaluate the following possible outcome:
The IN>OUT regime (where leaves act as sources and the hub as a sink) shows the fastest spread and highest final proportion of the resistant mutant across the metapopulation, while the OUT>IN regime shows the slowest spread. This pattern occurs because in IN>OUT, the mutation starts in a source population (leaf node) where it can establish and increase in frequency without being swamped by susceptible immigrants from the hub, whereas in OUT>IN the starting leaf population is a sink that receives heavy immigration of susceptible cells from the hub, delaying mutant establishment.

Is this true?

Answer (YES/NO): NO